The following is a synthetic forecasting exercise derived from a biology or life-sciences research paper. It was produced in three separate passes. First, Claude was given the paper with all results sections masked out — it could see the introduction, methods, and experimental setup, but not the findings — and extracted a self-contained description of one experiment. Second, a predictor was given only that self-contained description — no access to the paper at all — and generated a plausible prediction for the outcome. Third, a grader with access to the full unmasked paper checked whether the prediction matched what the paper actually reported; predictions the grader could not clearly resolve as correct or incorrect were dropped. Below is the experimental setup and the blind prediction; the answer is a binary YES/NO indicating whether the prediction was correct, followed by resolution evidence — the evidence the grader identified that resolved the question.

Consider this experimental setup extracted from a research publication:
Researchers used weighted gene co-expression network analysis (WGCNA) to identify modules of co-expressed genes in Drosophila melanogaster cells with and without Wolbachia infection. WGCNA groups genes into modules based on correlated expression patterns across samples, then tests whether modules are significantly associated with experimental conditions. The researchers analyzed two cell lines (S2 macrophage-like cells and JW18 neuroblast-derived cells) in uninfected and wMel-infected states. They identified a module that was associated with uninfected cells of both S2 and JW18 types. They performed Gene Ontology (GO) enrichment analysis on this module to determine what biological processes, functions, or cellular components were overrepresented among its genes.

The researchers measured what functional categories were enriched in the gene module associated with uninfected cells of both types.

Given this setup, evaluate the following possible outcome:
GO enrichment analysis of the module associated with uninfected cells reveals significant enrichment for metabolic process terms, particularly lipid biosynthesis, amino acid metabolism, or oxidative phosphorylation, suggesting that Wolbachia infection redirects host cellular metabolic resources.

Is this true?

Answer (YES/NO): NO